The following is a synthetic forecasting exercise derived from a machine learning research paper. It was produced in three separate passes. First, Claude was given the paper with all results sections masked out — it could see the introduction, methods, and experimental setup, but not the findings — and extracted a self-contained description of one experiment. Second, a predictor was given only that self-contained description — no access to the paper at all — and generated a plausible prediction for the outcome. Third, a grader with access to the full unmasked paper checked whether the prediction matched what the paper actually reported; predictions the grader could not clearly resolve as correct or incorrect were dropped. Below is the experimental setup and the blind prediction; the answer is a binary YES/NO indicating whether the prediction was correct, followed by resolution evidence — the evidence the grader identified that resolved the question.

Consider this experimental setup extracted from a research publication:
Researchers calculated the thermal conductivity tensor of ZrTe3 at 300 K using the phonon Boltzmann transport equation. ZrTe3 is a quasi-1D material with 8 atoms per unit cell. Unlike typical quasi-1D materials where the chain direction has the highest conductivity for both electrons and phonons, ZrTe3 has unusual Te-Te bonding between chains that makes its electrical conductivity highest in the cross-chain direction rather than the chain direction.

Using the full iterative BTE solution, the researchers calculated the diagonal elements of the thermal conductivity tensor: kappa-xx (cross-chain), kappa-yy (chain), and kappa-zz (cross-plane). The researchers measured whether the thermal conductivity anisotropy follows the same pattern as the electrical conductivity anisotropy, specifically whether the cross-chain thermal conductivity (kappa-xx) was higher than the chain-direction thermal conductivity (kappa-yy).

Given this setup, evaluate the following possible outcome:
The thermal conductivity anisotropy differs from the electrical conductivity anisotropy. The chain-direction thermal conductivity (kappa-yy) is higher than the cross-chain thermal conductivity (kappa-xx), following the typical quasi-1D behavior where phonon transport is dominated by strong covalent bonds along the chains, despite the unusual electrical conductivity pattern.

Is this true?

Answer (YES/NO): YES